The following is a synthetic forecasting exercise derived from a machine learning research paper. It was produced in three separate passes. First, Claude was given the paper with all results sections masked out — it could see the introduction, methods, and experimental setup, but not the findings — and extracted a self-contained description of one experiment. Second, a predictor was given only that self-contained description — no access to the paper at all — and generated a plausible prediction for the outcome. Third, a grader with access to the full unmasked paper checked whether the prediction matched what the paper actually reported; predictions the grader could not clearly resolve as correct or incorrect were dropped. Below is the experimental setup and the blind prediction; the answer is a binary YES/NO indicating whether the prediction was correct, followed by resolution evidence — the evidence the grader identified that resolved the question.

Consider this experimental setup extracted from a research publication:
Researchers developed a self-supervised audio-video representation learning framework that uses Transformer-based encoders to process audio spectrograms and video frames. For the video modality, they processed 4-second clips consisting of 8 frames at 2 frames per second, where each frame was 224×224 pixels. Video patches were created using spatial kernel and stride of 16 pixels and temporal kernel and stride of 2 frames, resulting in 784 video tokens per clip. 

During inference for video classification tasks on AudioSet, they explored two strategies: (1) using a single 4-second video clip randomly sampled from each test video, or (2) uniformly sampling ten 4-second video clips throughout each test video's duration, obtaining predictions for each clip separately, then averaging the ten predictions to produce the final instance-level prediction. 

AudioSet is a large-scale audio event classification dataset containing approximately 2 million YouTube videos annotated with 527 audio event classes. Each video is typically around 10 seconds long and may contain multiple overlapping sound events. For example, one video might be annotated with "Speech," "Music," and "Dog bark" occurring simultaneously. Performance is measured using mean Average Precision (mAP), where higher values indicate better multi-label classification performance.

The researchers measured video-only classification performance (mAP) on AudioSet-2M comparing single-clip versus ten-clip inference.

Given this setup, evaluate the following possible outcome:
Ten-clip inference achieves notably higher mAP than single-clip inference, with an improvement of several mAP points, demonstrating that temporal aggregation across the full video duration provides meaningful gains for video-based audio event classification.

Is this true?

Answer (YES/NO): NO